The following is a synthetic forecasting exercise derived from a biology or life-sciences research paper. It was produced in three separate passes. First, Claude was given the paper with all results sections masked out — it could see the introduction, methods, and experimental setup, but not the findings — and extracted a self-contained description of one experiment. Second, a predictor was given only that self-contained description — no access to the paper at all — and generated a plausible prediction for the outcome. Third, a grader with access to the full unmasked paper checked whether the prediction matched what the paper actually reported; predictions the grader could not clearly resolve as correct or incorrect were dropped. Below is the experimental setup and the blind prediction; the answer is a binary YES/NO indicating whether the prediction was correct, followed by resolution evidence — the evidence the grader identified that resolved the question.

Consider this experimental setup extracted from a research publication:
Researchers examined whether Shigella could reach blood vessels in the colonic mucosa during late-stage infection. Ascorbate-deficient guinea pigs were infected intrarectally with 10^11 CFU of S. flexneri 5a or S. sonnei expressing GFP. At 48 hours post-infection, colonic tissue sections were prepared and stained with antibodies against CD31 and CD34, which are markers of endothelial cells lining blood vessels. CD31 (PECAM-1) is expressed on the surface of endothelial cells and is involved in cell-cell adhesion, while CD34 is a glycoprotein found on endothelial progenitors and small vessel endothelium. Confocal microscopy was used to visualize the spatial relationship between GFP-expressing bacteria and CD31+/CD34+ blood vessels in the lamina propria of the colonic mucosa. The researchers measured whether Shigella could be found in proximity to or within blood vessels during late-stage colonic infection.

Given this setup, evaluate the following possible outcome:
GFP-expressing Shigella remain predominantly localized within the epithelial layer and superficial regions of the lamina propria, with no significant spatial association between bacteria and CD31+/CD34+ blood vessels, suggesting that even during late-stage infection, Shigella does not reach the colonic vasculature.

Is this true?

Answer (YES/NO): NO